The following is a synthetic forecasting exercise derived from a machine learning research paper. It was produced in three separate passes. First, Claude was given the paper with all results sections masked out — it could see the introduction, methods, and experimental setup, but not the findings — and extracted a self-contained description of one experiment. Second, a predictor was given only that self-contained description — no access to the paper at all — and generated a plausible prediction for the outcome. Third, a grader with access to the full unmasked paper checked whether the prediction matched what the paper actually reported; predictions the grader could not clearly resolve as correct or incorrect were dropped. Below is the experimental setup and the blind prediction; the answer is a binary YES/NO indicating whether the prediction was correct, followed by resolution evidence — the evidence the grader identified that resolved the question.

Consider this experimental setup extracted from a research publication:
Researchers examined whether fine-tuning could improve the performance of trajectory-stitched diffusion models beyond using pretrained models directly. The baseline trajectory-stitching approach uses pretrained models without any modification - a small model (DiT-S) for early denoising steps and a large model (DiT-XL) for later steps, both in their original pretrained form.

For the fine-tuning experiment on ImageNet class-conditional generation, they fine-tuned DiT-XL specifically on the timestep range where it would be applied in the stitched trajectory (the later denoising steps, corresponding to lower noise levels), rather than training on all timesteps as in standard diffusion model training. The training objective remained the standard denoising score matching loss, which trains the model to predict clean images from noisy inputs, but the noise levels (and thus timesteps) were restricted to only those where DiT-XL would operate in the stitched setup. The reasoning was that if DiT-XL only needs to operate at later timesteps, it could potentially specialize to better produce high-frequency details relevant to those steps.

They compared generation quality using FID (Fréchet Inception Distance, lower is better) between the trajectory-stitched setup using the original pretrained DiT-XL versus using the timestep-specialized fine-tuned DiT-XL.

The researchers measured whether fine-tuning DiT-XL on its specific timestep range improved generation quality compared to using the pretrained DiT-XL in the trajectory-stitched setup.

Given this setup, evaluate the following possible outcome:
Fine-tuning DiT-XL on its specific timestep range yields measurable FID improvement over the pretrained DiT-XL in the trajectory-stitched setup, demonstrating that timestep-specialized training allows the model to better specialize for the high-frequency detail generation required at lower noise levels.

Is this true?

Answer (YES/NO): YES